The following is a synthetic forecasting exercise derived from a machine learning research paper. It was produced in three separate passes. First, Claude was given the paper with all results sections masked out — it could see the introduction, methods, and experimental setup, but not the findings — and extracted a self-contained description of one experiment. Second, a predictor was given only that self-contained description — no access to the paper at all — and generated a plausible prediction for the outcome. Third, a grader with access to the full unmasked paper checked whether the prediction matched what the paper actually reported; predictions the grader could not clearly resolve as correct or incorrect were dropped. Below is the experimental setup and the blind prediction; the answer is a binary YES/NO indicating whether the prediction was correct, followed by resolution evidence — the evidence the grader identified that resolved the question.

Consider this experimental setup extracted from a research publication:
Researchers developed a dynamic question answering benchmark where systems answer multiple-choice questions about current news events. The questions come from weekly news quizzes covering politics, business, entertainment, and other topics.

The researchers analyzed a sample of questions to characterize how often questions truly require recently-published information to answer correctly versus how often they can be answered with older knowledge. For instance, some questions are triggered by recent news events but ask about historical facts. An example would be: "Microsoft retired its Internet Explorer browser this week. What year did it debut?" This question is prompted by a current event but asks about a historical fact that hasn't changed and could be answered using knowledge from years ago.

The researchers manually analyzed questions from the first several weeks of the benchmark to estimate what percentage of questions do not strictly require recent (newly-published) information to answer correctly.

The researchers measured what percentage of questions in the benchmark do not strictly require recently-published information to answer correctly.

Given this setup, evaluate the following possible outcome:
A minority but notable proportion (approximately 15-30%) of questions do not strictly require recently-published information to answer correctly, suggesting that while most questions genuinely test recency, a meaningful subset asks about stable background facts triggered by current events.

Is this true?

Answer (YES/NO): NO